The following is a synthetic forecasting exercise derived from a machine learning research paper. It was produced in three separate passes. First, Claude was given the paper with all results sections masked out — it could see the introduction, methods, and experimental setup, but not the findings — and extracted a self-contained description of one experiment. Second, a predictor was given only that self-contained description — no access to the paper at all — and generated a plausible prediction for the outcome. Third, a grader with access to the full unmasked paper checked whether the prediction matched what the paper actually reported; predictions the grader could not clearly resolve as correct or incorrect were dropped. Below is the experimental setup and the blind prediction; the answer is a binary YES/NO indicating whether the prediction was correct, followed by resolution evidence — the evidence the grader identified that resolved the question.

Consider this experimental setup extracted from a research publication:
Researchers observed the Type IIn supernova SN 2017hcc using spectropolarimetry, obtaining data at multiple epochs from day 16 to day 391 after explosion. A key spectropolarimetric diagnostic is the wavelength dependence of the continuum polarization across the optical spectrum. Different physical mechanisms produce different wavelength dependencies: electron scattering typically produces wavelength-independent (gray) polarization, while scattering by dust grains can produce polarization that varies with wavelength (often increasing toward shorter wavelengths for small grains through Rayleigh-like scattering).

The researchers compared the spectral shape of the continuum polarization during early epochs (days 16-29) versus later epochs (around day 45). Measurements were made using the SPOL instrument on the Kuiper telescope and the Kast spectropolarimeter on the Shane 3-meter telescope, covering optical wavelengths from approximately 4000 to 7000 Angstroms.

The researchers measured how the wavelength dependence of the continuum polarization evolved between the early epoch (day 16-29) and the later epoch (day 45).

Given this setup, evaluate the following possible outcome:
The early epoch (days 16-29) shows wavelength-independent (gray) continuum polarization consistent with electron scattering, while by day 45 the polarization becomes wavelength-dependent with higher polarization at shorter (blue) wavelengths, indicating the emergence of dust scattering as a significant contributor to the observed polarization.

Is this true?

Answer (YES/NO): NO